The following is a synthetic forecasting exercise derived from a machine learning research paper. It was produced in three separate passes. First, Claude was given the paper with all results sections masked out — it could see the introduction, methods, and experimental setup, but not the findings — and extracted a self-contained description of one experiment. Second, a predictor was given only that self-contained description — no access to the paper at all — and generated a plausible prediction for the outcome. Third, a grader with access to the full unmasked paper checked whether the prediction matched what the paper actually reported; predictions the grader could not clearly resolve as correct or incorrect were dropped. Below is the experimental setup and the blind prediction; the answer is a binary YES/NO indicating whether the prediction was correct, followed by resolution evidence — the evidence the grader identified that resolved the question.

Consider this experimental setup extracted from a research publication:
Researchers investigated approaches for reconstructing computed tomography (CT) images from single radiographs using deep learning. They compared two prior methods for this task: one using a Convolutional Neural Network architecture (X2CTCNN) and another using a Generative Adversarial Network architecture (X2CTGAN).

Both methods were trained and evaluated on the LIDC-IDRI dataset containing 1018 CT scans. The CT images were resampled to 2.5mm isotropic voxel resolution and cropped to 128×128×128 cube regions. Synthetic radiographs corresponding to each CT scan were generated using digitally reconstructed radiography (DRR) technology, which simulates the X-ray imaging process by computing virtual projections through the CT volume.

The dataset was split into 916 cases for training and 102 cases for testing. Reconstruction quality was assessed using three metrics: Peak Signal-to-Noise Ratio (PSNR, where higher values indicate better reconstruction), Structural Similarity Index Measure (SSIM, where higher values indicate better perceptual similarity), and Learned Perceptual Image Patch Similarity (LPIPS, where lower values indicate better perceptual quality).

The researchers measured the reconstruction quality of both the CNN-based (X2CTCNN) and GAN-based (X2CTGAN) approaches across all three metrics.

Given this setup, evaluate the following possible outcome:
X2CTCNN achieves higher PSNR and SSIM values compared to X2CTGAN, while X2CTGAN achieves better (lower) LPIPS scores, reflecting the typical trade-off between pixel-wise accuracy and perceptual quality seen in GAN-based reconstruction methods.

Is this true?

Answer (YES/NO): NO